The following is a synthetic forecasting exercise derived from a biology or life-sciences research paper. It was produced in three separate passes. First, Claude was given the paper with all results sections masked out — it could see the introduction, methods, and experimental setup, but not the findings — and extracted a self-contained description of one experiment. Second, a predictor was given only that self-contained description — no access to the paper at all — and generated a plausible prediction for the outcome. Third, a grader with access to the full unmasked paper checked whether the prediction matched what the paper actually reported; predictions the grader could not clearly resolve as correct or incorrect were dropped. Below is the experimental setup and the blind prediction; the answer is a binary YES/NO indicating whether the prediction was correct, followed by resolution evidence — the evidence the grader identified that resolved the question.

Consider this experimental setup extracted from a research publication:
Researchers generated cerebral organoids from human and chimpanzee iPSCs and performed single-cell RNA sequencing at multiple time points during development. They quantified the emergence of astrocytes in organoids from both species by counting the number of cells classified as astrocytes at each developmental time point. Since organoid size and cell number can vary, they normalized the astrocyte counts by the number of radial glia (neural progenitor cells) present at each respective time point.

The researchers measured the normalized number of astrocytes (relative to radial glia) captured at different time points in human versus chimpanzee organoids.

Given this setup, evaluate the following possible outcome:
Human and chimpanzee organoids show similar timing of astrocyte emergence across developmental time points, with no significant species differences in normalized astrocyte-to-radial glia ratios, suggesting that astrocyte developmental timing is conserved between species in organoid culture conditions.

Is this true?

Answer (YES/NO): NO